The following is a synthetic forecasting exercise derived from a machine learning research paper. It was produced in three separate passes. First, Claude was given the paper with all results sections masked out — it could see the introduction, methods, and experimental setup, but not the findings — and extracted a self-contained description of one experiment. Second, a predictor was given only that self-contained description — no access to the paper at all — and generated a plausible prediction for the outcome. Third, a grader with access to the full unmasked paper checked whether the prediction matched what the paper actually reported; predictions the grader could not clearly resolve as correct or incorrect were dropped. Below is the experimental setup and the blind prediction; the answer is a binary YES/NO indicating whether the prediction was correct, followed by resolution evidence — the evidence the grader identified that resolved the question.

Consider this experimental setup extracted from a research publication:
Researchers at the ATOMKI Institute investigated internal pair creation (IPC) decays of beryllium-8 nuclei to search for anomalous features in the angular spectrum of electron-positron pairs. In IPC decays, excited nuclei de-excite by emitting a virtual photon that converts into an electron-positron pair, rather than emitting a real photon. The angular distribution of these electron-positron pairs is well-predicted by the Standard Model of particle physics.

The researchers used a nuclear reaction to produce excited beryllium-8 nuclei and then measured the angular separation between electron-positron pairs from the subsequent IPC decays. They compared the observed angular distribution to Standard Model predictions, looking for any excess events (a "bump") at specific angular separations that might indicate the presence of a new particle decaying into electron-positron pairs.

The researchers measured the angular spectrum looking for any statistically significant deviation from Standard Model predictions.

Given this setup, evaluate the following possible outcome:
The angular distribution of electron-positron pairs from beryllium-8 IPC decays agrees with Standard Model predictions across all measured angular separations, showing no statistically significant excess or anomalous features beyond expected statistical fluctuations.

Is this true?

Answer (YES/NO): NO